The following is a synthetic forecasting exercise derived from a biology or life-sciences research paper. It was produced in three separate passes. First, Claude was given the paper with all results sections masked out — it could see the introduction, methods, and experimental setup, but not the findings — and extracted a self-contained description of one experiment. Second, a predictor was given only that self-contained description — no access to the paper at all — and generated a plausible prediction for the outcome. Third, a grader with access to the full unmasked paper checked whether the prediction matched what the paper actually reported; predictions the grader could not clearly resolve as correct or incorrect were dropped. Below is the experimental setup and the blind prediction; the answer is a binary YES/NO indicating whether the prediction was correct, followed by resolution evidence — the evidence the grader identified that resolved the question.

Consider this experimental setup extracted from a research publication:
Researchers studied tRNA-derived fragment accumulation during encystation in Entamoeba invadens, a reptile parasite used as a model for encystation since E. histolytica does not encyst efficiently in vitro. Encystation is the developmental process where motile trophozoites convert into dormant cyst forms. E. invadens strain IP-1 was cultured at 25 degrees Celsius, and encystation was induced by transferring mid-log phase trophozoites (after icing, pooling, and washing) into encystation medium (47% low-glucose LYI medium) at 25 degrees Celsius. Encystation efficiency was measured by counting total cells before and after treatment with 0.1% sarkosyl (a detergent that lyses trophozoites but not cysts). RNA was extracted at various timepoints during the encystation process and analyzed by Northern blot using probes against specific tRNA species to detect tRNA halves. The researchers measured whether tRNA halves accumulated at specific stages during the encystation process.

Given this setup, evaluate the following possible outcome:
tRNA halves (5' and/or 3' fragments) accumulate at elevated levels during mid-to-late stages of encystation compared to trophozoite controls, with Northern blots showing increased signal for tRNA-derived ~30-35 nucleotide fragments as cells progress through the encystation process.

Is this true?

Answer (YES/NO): NO